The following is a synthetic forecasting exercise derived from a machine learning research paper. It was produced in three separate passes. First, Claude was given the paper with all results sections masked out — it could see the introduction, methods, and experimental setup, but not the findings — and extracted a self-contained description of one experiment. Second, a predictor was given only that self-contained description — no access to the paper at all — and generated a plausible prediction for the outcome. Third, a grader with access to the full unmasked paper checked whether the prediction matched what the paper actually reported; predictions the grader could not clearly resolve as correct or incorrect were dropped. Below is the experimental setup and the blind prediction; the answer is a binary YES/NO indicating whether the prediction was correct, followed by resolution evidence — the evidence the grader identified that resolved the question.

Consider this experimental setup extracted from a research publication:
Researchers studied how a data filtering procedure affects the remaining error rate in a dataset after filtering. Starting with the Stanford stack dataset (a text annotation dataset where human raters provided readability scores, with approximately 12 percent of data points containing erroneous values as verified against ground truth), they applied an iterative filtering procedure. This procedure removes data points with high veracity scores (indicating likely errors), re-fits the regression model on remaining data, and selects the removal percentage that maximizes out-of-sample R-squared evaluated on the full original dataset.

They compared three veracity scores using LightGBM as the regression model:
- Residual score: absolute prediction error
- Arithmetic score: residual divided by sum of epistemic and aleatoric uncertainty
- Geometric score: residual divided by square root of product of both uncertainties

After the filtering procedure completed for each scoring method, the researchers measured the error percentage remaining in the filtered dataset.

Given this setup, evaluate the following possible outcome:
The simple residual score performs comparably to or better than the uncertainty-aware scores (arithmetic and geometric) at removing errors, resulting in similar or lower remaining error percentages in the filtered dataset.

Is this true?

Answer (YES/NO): NO